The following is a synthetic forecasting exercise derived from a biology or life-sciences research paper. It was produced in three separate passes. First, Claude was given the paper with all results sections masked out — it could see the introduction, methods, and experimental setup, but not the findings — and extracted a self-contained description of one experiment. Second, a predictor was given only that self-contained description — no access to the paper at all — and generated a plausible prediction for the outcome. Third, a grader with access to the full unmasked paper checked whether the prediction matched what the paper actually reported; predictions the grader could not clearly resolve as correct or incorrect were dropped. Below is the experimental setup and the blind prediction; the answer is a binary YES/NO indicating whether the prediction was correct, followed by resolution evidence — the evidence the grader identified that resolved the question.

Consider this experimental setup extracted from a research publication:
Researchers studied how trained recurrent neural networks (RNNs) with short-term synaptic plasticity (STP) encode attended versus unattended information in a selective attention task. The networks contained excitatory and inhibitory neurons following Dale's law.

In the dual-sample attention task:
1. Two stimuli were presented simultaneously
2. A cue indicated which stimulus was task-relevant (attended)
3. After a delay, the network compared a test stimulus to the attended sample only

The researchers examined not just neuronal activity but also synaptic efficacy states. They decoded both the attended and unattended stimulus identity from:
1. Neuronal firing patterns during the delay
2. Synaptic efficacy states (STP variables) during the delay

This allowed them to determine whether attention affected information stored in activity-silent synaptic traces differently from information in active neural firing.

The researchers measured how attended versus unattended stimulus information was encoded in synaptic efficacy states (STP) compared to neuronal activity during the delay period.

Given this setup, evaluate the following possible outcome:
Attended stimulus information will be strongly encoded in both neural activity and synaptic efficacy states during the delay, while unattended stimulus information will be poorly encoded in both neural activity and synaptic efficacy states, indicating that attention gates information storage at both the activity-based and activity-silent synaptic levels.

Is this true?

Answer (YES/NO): NO